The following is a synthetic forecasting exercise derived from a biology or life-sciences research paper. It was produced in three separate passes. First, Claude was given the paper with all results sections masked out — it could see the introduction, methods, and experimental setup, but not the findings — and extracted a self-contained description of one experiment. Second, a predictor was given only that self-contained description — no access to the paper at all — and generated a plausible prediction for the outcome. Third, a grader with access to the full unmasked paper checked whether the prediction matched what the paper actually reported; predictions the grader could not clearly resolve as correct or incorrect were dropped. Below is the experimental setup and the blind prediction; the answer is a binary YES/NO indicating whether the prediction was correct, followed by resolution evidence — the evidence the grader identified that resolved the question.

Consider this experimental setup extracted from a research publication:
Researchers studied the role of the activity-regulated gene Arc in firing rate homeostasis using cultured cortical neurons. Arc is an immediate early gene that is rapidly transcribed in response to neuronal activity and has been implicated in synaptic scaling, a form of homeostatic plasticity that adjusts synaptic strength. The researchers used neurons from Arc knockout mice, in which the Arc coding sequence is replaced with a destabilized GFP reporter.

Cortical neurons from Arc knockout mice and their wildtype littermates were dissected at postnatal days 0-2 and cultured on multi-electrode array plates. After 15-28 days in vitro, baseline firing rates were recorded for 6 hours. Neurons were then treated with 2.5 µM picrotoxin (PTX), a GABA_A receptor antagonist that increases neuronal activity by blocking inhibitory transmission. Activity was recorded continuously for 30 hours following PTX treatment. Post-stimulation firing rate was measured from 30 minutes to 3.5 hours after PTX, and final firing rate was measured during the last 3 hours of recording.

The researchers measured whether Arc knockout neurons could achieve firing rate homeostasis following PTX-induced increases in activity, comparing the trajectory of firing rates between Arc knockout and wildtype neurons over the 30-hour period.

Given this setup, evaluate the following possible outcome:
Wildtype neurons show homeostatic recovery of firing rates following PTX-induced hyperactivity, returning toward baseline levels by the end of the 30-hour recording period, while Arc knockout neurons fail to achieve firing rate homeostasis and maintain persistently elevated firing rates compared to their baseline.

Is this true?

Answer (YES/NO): NO